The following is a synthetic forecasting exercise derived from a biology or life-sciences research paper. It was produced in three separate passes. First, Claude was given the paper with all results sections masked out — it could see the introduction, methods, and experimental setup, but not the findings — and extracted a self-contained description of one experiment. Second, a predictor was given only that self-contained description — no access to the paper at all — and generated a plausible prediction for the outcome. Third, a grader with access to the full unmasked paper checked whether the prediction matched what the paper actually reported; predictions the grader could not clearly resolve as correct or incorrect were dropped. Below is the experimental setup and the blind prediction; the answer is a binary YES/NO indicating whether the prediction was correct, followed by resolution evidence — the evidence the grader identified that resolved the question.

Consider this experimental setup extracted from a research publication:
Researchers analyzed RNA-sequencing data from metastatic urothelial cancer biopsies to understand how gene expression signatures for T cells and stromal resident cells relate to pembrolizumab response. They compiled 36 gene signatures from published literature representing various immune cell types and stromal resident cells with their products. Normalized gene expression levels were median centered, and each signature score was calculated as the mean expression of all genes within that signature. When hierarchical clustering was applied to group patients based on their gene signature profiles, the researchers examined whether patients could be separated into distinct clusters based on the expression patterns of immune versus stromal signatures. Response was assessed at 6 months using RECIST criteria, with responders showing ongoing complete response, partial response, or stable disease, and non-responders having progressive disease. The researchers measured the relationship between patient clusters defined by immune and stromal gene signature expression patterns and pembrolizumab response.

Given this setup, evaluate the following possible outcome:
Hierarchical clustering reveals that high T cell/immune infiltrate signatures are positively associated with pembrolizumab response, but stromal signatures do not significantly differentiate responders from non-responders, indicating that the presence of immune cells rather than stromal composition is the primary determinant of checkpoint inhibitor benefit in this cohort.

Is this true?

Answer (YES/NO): NO